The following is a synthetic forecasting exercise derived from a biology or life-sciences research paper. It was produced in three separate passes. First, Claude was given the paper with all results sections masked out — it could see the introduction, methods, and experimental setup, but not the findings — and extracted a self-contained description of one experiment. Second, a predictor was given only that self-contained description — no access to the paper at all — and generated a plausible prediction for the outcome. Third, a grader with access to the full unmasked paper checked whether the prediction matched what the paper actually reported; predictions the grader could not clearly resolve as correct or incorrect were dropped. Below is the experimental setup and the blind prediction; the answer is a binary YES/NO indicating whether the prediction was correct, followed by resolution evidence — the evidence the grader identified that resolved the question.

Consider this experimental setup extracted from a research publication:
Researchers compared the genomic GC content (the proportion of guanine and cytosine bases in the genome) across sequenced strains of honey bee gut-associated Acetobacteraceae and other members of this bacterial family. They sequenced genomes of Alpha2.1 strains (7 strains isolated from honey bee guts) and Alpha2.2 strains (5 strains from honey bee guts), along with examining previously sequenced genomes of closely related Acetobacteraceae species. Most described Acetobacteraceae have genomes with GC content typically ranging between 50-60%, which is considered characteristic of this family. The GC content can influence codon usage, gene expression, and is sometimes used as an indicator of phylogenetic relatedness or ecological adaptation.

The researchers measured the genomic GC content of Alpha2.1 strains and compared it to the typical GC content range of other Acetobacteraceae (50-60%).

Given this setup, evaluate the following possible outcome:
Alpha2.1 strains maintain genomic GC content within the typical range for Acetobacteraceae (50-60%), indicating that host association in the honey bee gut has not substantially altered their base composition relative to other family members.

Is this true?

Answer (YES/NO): NO